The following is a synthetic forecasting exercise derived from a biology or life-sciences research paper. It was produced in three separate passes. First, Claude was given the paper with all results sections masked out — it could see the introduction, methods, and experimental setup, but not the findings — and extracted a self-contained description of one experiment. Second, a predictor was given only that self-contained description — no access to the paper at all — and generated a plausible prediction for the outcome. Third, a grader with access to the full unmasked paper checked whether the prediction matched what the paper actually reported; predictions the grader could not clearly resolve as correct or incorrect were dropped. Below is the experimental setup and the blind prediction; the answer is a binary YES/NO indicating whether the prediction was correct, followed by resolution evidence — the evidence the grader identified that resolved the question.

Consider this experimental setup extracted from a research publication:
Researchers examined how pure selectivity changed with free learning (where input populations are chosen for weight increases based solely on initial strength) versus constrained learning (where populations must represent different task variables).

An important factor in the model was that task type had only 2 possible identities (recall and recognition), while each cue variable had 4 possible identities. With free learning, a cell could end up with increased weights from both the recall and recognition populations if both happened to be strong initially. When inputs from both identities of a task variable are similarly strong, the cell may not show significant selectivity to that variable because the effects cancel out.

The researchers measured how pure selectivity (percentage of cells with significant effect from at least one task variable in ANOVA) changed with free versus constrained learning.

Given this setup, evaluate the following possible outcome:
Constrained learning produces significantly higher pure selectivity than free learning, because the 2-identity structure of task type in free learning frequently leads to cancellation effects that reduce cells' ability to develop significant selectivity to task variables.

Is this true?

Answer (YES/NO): YES